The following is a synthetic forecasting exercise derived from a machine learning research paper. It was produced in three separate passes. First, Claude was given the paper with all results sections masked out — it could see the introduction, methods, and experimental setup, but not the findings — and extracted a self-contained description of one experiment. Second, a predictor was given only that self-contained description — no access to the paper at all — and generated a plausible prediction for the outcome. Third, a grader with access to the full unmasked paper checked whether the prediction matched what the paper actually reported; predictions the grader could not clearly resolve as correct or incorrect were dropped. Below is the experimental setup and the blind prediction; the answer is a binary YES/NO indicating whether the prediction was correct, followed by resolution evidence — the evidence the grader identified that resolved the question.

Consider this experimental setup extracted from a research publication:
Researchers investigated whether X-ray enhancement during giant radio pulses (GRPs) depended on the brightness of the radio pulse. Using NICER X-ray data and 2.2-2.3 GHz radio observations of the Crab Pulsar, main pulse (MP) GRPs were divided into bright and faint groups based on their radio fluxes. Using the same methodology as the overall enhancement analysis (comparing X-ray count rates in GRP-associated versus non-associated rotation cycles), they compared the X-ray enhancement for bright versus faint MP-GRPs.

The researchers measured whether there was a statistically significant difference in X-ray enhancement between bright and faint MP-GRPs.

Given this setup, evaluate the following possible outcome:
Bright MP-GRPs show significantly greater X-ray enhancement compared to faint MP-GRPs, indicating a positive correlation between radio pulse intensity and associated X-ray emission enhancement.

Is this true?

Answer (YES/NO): NO